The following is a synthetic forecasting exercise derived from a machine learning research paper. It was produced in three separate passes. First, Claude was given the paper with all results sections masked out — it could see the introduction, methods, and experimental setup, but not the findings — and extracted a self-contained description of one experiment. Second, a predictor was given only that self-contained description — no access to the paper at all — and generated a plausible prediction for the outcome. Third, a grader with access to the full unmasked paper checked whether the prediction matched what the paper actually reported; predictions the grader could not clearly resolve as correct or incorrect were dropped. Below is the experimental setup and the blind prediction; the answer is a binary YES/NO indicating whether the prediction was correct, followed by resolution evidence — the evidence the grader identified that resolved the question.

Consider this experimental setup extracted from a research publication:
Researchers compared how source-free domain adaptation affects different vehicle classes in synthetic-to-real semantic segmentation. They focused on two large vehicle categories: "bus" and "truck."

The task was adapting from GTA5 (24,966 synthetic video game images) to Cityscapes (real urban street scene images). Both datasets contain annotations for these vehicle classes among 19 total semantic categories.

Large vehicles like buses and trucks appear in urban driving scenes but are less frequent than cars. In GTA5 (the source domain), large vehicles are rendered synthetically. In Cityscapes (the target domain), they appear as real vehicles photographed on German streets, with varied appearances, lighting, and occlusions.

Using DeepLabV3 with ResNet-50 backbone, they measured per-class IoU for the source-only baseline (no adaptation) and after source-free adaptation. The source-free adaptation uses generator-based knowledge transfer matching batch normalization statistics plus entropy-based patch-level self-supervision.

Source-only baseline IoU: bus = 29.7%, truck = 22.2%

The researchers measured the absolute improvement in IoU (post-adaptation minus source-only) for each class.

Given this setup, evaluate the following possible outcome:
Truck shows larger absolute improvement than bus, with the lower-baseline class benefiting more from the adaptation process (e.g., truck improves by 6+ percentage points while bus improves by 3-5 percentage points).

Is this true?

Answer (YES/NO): NO